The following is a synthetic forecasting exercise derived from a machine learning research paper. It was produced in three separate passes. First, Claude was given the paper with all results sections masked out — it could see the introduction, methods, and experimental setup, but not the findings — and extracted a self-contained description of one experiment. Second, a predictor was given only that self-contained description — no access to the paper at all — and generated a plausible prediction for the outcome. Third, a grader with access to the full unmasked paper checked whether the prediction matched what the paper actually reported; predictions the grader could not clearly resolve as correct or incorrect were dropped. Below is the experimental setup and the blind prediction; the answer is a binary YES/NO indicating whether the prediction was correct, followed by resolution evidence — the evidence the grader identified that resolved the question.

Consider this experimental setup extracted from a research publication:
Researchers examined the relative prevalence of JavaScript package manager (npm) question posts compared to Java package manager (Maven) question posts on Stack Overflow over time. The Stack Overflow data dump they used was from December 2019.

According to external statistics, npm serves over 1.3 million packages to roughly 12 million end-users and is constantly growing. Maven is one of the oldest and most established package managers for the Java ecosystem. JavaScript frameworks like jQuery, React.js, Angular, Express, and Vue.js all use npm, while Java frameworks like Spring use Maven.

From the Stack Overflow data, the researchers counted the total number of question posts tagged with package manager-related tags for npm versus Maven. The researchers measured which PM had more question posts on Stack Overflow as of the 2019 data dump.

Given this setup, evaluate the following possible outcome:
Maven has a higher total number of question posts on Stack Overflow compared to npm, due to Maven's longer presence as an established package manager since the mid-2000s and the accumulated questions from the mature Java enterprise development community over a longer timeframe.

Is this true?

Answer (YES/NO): YES